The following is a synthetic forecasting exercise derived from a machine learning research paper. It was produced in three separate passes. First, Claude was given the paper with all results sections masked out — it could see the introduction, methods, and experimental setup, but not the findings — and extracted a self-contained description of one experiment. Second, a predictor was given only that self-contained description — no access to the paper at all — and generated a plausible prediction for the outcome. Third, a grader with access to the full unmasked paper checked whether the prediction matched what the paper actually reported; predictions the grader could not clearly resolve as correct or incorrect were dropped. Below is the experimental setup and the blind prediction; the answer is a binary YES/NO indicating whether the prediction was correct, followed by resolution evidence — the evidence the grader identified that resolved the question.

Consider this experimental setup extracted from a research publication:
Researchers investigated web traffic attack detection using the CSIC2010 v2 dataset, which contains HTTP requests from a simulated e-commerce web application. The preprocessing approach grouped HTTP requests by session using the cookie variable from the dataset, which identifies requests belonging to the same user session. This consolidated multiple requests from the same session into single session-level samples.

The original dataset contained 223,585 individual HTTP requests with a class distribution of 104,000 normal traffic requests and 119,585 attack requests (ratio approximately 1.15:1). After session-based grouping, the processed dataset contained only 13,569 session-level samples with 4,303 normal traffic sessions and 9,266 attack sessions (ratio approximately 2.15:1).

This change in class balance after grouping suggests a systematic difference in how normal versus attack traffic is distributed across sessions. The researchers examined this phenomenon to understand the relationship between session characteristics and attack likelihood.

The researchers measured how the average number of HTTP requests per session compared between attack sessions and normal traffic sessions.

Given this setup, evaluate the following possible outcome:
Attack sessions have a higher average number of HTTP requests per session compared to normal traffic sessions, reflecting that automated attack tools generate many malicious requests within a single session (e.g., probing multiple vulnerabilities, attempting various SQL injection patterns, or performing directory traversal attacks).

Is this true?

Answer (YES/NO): NO